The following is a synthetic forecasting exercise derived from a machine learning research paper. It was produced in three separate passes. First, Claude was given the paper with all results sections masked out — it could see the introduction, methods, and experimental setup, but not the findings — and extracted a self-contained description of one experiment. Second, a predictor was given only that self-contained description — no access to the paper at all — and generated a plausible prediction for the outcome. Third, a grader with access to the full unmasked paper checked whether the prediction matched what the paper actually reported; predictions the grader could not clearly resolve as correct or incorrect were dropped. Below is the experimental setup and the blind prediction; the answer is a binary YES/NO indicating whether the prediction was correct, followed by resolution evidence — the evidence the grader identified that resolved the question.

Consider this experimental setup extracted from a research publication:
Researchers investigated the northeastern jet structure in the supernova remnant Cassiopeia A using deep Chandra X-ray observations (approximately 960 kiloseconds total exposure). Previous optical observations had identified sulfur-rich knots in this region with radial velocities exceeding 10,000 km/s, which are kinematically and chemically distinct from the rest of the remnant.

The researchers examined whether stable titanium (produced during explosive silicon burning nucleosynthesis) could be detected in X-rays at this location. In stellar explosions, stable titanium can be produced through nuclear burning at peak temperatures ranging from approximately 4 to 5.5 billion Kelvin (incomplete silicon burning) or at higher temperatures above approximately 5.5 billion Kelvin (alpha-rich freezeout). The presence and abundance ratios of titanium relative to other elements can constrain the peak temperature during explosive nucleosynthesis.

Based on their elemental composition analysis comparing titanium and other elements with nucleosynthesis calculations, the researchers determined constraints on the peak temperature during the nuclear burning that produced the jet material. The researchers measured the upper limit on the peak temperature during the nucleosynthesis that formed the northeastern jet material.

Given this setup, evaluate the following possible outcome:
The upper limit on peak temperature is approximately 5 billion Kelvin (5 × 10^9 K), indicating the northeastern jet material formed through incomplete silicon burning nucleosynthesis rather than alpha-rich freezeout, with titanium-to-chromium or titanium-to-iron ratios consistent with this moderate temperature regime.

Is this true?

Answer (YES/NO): YES